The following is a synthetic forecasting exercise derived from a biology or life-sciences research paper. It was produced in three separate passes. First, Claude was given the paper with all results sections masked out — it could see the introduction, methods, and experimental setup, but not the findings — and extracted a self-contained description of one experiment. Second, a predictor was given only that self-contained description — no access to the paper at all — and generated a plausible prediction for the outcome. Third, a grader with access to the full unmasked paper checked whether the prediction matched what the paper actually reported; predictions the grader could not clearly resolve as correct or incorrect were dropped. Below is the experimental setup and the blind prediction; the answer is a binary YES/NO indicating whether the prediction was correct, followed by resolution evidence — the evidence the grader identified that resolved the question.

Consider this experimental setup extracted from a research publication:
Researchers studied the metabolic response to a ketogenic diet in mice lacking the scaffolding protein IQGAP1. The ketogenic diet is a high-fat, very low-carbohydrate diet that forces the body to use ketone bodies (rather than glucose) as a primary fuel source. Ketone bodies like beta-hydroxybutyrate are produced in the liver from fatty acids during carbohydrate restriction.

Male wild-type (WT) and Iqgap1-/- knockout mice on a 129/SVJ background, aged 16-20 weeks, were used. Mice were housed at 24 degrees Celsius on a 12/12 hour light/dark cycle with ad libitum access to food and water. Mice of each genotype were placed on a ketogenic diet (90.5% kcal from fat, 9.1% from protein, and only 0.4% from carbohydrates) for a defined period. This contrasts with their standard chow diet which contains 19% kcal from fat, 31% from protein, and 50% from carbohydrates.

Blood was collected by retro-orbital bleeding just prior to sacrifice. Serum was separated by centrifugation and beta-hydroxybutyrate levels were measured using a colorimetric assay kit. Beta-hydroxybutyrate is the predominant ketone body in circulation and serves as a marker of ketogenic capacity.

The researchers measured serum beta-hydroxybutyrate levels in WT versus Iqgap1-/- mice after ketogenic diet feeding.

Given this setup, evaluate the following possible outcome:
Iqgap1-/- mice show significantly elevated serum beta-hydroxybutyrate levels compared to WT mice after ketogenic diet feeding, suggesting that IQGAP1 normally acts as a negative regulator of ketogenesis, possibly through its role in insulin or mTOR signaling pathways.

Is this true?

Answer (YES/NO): NO